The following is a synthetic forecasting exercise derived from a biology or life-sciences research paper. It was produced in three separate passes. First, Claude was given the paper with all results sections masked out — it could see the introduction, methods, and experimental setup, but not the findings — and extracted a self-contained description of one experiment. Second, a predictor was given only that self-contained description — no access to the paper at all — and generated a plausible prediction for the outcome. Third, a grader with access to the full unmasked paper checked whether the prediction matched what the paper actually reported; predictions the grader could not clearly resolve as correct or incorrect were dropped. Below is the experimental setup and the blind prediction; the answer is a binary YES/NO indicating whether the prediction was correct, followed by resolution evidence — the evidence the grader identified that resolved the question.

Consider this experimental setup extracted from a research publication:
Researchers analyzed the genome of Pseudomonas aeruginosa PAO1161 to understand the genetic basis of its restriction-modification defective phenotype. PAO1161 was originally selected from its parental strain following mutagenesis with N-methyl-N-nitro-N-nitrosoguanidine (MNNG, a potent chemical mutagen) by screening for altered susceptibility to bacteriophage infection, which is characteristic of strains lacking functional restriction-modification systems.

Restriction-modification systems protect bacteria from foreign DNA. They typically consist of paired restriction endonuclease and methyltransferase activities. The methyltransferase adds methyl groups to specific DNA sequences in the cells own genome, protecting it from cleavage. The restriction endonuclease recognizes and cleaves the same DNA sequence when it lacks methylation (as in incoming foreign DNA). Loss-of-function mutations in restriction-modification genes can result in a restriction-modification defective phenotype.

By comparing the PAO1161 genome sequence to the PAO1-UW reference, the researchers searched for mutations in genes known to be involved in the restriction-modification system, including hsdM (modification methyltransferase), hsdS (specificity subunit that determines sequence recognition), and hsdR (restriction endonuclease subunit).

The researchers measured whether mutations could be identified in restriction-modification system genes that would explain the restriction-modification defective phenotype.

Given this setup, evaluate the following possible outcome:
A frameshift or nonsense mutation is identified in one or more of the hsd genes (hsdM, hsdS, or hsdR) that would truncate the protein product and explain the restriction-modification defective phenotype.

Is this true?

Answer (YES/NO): NO